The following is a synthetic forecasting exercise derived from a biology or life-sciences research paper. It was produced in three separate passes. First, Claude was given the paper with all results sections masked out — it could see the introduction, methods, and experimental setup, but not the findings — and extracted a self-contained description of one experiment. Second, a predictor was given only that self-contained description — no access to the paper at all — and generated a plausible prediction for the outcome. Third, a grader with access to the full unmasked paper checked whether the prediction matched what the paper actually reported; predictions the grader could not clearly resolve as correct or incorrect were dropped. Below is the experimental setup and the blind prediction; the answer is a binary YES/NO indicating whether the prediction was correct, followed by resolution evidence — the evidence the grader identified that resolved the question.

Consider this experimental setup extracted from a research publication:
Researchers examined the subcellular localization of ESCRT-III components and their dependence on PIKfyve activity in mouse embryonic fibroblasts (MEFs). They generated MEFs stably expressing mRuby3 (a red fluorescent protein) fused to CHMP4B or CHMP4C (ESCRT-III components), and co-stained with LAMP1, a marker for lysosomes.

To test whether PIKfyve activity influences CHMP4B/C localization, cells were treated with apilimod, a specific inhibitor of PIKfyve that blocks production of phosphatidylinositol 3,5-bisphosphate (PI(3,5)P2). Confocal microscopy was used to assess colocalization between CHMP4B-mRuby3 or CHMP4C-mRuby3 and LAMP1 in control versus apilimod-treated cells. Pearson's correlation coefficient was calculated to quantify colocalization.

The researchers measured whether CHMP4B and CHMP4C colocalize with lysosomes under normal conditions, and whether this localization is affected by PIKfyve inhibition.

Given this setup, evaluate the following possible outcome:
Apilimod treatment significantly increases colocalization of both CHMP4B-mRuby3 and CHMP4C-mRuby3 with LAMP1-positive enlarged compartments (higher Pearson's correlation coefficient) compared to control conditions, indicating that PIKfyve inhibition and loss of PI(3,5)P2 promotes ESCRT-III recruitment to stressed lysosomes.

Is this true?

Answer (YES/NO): NO